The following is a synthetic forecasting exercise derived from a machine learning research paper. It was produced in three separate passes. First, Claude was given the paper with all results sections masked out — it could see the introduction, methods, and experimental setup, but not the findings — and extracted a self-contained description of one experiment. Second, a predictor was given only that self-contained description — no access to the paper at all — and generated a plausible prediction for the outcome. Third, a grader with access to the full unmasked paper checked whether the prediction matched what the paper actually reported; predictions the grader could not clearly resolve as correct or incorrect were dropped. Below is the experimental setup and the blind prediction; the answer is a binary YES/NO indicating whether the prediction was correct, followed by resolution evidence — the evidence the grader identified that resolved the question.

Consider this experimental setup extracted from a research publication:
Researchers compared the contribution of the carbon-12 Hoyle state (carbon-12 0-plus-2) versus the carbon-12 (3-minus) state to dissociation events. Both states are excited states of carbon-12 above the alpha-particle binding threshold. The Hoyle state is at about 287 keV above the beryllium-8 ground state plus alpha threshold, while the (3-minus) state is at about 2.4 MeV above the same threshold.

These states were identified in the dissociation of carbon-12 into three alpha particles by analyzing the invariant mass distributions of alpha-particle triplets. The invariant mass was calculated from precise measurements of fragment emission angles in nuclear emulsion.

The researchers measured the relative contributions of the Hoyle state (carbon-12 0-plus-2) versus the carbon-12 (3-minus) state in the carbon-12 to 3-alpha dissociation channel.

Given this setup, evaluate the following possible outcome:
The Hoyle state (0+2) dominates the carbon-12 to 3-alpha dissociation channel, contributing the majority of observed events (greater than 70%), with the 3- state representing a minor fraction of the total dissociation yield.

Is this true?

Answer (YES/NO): NO